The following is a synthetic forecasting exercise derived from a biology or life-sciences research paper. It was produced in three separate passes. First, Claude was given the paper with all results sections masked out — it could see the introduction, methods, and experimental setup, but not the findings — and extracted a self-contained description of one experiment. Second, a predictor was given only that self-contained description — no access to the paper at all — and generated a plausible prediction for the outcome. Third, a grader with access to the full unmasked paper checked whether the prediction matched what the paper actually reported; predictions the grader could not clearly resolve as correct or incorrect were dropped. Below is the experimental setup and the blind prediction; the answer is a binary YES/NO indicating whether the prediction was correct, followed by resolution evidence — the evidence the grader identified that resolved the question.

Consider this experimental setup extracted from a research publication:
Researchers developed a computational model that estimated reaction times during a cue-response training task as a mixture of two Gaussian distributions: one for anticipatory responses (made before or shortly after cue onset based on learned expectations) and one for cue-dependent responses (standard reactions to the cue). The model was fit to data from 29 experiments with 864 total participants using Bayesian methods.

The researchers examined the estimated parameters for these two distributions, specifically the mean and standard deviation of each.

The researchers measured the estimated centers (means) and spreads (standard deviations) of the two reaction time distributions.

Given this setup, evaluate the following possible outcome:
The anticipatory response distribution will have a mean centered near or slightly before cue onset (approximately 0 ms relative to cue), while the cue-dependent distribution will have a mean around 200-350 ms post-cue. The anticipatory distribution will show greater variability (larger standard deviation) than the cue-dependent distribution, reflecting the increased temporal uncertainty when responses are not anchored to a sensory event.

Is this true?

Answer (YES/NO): NO